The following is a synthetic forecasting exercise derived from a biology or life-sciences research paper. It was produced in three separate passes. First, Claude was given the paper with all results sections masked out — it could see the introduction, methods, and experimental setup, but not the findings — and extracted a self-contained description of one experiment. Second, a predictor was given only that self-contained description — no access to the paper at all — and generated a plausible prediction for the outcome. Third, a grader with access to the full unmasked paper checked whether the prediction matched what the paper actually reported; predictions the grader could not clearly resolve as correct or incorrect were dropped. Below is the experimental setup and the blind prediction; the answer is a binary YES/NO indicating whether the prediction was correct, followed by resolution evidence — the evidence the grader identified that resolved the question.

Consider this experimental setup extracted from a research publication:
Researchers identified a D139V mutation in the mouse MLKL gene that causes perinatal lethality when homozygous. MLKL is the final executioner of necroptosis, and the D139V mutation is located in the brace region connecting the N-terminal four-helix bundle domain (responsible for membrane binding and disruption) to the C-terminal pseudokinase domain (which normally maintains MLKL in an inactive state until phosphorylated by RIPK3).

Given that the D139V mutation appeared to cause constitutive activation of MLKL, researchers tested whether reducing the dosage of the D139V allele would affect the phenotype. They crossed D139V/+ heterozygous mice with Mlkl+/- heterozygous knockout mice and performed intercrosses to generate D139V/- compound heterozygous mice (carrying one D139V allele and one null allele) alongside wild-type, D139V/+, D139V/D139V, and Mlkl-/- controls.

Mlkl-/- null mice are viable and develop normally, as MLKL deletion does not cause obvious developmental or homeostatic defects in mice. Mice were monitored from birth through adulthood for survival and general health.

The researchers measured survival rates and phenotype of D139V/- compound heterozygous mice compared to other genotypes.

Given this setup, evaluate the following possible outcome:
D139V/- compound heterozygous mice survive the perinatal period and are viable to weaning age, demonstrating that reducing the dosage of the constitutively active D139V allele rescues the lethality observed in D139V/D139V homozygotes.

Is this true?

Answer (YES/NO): YES